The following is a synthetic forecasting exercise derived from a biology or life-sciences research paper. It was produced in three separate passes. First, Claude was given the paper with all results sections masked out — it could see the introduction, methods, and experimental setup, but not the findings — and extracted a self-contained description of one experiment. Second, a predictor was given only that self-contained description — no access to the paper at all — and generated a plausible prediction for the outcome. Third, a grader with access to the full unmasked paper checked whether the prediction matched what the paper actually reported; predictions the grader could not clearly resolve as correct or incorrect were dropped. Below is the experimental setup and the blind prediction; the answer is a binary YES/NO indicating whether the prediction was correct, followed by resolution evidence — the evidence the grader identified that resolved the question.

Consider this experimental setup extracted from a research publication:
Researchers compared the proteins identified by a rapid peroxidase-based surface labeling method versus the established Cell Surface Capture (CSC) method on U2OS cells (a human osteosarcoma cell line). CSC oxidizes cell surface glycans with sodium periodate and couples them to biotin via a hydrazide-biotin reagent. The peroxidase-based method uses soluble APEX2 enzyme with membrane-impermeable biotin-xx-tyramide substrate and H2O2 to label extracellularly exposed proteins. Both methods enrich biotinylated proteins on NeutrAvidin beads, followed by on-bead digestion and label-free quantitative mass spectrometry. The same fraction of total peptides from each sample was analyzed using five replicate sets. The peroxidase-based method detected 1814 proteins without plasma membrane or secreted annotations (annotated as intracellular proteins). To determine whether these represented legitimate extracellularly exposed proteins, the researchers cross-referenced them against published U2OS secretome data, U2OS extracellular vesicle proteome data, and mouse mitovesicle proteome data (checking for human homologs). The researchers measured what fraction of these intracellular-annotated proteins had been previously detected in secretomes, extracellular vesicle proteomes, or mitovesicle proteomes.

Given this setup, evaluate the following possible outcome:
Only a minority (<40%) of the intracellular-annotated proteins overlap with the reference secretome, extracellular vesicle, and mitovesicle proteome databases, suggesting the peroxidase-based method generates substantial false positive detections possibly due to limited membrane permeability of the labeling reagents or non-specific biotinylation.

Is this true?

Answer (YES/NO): NO